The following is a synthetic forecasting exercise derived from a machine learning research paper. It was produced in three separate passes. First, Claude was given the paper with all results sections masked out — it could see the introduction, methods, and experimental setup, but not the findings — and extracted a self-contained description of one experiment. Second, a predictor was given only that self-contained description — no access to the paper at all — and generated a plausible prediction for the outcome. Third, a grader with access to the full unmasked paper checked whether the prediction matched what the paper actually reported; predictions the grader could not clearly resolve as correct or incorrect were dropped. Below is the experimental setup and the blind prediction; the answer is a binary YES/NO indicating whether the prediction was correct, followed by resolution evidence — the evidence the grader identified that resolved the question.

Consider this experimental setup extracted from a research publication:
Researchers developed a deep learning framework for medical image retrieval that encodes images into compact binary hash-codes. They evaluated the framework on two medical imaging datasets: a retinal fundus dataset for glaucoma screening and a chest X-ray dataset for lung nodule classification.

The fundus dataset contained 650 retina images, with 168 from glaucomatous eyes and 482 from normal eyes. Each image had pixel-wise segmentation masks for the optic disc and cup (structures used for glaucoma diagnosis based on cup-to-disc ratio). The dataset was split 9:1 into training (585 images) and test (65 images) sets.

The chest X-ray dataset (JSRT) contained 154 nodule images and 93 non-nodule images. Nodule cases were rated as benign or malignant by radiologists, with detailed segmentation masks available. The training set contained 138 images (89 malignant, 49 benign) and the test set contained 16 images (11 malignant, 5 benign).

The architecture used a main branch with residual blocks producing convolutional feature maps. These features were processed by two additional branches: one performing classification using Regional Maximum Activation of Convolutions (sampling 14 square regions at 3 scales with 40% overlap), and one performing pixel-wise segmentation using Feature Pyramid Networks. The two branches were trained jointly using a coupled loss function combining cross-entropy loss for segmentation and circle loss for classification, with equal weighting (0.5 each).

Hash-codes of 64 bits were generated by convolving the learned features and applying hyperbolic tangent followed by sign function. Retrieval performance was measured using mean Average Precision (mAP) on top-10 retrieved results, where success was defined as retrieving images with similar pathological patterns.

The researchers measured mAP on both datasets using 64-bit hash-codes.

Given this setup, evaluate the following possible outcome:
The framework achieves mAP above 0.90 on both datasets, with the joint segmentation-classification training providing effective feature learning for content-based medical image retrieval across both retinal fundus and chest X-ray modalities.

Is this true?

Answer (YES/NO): NO